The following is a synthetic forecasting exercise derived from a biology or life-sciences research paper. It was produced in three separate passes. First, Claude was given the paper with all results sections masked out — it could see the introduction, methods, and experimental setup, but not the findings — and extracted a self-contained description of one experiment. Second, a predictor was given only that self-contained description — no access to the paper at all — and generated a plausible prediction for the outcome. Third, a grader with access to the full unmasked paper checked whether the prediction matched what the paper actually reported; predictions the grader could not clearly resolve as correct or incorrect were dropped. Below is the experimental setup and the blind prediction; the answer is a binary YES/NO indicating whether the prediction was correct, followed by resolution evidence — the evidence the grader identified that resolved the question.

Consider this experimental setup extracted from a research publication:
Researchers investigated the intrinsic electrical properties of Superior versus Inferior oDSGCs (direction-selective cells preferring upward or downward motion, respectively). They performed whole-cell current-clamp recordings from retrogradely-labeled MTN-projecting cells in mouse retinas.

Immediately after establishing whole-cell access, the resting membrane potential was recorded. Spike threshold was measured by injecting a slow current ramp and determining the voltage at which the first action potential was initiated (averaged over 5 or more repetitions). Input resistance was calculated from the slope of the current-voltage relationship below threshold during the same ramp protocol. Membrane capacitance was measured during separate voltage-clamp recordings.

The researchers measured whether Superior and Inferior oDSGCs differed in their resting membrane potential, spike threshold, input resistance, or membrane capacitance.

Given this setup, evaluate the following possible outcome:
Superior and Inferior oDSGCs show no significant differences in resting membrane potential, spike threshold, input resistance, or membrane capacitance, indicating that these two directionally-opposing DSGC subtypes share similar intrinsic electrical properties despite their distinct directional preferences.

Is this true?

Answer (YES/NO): NO